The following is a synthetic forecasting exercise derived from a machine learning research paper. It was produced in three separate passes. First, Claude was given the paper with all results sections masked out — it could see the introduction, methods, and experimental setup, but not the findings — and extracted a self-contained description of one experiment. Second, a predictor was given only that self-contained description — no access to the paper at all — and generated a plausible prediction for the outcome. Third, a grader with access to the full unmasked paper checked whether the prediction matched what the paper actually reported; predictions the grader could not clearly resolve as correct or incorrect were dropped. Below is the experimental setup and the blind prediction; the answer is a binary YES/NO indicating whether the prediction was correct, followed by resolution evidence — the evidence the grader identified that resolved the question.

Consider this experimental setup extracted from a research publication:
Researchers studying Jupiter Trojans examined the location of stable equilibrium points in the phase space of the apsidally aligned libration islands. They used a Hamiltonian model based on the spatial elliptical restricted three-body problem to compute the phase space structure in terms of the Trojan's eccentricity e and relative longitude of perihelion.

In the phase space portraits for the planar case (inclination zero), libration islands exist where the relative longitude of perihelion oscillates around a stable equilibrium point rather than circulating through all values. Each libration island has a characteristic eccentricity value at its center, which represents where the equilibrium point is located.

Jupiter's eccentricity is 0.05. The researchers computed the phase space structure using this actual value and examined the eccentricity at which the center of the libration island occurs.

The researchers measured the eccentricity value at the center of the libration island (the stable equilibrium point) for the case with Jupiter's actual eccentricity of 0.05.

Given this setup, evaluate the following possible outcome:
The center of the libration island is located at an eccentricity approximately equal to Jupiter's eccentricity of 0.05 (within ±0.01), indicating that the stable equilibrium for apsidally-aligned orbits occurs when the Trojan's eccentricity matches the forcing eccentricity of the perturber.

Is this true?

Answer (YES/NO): YES